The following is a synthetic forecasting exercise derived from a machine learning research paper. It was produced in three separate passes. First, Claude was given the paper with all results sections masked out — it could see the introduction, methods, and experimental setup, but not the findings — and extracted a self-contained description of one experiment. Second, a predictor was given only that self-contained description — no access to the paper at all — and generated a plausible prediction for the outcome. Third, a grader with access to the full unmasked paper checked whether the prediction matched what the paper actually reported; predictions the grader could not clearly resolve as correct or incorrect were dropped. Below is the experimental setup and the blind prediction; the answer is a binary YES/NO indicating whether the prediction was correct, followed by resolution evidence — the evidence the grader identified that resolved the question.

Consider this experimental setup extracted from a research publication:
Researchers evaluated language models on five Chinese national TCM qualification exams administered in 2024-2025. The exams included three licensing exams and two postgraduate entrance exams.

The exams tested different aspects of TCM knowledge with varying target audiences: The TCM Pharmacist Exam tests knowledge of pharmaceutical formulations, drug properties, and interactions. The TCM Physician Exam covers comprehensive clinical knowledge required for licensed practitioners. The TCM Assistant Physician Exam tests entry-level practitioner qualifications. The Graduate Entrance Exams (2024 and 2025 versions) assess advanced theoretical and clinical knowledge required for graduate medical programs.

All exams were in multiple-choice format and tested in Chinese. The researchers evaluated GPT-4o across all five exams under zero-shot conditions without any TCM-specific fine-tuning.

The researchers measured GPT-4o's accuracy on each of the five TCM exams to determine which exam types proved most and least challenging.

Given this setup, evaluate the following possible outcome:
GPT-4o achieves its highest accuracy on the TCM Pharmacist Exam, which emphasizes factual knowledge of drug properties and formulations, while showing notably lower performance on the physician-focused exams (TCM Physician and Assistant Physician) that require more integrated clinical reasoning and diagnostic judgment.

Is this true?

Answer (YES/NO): NO